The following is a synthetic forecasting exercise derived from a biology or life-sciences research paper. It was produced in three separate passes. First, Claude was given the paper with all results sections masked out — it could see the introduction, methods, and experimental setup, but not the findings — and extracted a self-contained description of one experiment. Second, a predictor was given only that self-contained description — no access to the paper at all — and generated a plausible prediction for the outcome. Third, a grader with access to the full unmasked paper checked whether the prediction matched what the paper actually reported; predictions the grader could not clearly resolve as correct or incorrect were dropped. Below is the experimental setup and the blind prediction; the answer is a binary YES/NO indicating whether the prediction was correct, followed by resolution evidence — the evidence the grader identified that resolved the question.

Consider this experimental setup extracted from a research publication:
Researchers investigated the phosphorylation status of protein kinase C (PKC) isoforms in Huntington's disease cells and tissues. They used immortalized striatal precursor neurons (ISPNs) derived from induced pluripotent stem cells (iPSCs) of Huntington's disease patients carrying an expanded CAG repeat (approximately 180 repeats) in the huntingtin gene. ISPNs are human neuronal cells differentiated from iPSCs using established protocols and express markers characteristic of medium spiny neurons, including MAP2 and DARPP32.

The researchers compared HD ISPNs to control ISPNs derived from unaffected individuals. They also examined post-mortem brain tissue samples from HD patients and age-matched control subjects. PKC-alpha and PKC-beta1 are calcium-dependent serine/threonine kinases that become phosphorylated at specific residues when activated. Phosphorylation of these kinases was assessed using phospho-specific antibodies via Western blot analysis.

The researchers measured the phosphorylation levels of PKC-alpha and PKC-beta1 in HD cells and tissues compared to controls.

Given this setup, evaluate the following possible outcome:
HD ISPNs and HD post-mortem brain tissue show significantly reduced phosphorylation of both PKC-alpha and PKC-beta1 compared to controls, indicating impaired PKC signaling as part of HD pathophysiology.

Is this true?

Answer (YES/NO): NO